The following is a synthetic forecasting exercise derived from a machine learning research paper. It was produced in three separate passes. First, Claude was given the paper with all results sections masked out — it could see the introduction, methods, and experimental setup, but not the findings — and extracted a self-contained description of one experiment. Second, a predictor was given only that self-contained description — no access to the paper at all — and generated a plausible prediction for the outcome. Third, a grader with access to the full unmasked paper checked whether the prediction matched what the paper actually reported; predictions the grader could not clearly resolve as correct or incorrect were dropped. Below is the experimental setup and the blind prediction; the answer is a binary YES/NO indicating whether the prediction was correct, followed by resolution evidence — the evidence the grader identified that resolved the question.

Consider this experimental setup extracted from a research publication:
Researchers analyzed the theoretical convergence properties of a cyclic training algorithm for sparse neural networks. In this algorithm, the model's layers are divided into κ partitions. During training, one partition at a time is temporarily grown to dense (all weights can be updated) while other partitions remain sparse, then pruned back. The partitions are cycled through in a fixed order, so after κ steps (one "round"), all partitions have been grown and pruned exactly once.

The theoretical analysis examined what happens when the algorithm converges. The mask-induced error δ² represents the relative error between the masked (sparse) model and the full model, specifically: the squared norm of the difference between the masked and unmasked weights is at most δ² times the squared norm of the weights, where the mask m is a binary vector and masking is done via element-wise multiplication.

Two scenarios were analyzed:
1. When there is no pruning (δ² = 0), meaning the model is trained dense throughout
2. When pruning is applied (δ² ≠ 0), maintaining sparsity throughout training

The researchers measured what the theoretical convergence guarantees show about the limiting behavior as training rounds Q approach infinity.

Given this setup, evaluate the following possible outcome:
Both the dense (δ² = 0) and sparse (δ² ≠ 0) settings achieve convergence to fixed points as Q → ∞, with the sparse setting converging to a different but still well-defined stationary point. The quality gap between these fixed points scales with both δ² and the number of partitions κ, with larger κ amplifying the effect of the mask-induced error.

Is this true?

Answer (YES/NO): NO